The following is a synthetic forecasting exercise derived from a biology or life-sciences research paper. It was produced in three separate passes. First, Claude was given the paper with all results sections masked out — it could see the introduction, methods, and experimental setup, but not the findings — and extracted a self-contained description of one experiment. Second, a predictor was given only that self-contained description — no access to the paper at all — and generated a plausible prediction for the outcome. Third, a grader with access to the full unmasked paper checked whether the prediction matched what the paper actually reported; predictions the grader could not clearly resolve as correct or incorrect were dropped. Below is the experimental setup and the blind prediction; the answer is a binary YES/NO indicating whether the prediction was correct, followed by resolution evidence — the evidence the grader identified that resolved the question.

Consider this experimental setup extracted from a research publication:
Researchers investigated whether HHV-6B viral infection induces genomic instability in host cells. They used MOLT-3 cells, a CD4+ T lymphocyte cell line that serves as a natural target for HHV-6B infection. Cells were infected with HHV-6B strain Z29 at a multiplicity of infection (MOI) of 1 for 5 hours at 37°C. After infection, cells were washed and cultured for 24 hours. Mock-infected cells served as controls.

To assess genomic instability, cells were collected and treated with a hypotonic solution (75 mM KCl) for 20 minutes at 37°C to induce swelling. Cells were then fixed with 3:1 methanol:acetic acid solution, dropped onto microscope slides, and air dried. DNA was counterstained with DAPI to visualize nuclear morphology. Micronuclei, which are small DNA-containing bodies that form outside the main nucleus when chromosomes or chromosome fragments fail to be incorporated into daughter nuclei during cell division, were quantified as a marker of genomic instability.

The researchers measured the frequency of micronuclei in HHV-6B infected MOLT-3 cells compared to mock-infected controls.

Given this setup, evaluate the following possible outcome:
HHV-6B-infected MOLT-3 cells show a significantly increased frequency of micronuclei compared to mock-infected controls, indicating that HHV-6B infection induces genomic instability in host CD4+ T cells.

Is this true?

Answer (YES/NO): YES